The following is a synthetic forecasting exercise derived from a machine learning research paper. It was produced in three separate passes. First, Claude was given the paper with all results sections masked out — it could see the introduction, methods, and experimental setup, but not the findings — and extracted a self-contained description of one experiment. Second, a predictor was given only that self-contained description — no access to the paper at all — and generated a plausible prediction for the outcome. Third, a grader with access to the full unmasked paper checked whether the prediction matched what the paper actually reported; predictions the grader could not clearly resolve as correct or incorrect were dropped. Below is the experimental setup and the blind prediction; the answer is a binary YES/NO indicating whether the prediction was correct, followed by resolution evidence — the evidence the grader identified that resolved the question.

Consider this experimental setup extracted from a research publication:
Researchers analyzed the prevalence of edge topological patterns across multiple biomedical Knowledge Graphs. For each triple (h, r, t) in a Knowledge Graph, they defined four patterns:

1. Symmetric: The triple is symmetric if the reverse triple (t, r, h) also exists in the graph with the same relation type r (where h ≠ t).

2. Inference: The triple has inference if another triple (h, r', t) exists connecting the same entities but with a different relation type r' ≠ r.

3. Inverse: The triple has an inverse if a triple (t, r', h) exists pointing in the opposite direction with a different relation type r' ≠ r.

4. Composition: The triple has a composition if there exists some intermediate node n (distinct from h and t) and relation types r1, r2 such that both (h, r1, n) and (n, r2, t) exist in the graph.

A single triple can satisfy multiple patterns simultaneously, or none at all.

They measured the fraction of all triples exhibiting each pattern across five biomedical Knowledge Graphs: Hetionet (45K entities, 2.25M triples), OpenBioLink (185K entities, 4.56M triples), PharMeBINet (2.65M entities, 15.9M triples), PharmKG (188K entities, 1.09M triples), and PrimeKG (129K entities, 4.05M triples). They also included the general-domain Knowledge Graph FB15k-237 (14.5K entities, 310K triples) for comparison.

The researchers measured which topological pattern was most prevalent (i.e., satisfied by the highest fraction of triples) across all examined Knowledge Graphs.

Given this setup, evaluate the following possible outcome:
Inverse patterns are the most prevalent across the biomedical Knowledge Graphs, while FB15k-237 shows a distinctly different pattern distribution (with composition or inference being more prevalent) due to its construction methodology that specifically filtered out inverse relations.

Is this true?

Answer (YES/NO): NO